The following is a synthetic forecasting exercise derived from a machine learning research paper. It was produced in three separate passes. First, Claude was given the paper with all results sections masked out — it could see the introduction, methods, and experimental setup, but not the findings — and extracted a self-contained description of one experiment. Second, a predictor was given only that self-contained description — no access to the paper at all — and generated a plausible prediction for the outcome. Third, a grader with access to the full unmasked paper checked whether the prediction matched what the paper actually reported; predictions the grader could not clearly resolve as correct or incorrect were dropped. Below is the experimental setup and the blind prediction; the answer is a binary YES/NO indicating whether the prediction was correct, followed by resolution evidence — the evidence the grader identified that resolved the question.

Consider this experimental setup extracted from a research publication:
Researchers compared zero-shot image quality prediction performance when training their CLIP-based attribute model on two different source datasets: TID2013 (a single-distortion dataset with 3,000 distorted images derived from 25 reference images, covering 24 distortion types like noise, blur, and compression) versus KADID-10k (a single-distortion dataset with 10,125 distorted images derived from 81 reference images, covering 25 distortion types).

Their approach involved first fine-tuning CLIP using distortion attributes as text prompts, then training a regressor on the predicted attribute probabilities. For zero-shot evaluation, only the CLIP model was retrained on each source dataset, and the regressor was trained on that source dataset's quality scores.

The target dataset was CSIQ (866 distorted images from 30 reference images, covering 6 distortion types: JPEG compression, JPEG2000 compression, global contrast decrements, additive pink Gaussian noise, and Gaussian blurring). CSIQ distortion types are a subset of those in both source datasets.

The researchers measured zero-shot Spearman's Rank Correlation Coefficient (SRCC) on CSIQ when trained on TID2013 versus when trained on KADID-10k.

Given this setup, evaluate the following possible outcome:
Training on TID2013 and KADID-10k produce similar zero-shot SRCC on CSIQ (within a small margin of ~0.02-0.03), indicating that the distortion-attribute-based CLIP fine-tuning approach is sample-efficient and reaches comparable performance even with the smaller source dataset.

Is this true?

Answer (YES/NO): YES